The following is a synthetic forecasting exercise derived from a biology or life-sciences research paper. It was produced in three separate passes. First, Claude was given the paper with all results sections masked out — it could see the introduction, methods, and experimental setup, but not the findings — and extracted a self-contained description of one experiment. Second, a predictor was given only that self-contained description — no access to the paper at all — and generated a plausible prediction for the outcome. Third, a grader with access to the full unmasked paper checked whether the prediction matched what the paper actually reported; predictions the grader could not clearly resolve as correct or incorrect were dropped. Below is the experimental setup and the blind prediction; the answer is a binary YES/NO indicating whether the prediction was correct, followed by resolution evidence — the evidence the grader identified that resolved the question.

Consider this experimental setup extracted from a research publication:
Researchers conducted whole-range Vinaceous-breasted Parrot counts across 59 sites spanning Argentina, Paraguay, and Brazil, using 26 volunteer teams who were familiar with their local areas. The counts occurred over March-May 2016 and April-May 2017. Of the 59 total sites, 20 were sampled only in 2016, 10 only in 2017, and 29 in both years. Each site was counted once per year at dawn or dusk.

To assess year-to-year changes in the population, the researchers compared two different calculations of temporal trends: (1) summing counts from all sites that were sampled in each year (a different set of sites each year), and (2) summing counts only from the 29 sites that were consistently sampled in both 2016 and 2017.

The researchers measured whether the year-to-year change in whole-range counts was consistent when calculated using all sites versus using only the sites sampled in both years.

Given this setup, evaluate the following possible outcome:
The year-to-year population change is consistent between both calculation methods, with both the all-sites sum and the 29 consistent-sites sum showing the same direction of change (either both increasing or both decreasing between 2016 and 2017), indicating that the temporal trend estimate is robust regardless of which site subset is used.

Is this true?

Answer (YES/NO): NO